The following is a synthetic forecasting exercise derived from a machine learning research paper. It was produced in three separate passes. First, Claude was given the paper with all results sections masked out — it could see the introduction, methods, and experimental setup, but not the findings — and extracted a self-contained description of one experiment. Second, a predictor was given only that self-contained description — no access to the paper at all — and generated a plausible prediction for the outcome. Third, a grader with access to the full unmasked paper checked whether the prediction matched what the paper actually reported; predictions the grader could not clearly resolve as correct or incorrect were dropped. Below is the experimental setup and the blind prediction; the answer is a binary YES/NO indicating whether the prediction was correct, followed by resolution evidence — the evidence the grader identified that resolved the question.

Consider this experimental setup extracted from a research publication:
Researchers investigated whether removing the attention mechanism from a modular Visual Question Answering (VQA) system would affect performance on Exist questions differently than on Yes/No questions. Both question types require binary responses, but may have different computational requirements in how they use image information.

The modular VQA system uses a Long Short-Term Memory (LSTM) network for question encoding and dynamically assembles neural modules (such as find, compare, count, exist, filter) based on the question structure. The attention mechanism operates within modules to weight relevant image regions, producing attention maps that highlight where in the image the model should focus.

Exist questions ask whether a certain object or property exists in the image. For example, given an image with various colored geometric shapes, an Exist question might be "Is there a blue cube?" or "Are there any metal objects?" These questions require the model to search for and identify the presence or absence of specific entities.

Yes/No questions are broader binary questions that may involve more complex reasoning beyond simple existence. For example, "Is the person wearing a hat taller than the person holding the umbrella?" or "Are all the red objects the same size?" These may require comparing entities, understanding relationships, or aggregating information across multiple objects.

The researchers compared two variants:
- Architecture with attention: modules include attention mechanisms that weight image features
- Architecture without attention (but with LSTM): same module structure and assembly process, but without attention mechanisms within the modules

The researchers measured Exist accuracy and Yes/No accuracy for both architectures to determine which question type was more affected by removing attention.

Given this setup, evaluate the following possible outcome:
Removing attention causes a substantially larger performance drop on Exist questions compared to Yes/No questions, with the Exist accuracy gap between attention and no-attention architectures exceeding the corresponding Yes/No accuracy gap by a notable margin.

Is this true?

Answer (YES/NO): YES